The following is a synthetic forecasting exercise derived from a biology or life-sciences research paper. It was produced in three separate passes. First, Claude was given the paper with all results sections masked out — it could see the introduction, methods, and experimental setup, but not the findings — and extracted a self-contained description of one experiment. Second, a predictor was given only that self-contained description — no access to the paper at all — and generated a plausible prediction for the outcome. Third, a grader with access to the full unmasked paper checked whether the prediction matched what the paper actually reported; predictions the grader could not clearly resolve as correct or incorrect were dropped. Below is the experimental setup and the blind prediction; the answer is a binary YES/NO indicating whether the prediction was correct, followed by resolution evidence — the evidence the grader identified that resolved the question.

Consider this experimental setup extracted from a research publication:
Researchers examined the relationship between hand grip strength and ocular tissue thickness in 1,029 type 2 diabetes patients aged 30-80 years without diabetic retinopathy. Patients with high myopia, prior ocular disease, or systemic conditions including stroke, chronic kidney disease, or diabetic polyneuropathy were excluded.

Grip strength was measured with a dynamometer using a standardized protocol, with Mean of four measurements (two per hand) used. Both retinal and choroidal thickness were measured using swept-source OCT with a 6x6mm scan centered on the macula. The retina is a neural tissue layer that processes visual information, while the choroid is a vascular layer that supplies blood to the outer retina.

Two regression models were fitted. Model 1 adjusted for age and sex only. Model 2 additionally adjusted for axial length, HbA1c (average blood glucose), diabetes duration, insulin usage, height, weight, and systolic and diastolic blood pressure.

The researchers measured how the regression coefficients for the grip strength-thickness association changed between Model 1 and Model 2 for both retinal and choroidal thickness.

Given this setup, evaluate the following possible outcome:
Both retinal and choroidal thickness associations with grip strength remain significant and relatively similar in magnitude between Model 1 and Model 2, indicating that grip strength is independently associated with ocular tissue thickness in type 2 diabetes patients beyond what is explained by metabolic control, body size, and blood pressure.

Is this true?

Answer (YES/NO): YES